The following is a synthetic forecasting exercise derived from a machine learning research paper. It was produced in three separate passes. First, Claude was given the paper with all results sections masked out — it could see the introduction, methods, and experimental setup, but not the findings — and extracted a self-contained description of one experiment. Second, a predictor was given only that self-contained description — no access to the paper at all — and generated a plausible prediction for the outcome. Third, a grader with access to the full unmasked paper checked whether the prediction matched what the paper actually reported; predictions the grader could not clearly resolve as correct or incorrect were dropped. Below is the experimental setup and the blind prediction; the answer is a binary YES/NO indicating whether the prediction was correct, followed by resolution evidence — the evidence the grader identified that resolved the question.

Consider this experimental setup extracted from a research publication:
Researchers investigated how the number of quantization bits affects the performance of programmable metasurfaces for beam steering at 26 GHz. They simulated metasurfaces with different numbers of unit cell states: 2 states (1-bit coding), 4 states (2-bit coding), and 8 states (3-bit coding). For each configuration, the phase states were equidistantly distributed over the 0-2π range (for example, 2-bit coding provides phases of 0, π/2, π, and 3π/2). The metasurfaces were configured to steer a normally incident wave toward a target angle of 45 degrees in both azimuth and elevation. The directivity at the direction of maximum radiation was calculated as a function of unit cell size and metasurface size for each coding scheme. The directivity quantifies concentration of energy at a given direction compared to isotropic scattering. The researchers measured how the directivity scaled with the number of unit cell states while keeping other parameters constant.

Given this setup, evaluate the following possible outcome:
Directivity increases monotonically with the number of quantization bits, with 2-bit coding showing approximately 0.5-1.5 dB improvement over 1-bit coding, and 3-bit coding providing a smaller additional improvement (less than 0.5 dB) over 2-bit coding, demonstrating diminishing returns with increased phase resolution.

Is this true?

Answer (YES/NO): NO